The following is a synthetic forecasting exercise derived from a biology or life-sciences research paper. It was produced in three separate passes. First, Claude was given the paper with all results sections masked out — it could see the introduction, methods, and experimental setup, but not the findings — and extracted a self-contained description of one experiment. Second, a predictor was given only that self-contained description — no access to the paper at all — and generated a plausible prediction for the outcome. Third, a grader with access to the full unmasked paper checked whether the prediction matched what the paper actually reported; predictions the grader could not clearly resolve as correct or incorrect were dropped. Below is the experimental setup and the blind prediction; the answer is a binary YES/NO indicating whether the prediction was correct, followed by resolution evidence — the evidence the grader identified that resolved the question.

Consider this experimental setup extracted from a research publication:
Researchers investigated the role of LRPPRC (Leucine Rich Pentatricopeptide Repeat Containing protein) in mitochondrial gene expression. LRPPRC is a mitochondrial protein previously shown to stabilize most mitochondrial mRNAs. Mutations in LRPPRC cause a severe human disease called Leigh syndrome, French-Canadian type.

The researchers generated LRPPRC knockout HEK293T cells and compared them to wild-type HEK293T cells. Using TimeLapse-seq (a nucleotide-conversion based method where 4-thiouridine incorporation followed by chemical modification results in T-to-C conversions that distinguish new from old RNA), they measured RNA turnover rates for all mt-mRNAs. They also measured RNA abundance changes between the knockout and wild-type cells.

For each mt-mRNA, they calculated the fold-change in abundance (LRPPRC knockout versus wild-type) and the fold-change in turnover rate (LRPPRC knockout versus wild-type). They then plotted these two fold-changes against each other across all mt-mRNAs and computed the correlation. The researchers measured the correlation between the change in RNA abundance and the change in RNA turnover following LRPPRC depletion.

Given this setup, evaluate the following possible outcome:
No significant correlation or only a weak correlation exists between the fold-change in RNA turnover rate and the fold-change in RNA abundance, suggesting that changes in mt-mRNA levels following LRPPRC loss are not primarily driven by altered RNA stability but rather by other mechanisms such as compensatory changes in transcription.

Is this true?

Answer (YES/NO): NO